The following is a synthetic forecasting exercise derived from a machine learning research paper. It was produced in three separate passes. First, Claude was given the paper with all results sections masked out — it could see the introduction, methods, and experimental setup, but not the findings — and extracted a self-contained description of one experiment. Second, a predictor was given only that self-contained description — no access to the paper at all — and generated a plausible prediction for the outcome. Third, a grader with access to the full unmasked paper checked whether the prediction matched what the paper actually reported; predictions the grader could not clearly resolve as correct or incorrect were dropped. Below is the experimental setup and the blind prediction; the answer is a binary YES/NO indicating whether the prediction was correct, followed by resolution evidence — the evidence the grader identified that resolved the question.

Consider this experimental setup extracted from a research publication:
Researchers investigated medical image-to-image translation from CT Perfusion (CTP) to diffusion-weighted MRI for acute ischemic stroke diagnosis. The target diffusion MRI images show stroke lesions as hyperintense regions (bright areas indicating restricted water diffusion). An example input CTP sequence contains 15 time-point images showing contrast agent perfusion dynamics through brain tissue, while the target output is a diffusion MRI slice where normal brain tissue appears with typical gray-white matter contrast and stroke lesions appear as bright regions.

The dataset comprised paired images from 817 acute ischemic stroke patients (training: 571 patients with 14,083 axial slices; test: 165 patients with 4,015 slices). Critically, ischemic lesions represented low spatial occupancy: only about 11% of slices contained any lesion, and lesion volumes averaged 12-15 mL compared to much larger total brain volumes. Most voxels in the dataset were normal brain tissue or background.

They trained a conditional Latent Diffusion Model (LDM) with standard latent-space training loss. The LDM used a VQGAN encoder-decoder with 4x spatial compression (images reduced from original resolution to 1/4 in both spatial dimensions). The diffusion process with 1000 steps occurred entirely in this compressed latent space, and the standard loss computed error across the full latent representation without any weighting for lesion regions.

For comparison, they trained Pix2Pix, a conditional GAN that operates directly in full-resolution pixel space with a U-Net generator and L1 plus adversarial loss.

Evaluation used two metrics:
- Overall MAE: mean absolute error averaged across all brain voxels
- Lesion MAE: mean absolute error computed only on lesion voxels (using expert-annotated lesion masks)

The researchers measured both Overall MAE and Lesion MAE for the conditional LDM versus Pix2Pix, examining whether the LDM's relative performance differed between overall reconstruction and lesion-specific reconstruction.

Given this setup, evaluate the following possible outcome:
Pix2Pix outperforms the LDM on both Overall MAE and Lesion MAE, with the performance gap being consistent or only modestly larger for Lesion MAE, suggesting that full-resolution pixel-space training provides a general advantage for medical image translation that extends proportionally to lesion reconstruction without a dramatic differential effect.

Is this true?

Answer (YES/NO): NO